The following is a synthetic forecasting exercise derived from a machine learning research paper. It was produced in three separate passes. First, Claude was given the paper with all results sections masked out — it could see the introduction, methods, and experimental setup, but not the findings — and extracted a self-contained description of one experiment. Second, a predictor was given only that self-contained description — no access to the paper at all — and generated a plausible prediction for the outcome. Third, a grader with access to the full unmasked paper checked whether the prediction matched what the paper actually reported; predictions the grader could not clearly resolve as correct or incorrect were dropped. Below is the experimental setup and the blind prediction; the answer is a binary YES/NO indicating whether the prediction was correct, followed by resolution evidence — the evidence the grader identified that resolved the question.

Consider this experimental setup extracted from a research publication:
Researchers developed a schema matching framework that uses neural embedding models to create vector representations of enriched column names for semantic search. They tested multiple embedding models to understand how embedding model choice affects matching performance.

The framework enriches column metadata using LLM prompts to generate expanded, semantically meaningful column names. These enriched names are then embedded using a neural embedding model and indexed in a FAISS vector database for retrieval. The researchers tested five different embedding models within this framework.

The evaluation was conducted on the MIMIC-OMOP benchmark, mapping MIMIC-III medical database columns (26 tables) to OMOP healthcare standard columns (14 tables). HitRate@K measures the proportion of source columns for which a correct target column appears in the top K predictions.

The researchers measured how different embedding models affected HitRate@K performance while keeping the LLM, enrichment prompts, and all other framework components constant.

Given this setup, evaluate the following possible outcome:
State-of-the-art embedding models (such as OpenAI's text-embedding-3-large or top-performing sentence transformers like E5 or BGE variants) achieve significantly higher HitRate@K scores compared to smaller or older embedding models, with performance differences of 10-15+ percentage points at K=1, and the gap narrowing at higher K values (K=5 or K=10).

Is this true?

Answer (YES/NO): NO